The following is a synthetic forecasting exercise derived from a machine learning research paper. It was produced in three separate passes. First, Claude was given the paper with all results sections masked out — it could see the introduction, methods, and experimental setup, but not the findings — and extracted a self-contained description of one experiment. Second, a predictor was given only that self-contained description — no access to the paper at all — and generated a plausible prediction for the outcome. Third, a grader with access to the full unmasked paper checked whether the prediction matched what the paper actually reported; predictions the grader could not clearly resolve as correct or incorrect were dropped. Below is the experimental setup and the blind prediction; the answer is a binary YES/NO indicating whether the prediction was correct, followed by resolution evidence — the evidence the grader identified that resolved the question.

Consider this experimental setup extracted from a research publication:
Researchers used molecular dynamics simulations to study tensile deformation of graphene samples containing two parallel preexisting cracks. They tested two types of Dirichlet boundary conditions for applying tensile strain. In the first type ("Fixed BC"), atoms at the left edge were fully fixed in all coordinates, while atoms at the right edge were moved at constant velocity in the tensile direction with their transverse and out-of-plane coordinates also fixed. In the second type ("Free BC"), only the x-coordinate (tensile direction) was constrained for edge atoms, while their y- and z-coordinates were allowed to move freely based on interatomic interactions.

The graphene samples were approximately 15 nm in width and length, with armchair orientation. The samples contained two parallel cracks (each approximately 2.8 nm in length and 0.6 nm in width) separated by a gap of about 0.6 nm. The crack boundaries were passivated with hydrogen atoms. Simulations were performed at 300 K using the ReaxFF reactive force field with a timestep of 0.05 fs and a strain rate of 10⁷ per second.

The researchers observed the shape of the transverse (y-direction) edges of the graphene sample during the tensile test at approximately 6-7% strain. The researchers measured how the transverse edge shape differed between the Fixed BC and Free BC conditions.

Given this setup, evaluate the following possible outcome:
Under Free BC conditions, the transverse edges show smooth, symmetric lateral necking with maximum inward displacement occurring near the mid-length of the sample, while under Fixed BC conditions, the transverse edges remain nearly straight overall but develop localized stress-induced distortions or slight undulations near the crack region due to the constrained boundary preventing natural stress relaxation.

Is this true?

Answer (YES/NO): NO